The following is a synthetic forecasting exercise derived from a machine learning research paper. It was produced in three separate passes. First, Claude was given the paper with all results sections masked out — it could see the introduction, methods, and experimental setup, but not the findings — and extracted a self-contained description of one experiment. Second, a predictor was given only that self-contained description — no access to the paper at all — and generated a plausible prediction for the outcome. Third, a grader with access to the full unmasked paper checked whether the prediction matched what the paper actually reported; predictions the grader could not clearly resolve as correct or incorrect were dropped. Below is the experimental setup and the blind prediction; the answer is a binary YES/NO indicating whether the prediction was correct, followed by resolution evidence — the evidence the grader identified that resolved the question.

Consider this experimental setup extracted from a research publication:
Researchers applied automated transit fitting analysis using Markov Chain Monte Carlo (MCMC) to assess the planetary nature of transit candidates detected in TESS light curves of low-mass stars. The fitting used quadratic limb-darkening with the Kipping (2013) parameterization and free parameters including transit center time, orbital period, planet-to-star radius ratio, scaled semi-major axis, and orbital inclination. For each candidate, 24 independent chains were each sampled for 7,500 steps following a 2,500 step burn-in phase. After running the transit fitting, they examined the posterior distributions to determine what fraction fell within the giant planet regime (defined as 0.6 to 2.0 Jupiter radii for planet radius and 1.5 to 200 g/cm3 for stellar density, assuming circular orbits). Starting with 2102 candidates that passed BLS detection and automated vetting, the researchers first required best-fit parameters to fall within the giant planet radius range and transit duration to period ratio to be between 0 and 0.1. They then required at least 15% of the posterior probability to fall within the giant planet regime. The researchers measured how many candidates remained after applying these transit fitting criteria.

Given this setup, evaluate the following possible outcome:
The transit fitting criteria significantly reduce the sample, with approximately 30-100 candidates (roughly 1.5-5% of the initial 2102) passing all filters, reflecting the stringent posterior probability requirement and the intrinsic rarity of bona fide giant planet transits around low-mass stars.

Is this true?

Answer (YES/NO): YES